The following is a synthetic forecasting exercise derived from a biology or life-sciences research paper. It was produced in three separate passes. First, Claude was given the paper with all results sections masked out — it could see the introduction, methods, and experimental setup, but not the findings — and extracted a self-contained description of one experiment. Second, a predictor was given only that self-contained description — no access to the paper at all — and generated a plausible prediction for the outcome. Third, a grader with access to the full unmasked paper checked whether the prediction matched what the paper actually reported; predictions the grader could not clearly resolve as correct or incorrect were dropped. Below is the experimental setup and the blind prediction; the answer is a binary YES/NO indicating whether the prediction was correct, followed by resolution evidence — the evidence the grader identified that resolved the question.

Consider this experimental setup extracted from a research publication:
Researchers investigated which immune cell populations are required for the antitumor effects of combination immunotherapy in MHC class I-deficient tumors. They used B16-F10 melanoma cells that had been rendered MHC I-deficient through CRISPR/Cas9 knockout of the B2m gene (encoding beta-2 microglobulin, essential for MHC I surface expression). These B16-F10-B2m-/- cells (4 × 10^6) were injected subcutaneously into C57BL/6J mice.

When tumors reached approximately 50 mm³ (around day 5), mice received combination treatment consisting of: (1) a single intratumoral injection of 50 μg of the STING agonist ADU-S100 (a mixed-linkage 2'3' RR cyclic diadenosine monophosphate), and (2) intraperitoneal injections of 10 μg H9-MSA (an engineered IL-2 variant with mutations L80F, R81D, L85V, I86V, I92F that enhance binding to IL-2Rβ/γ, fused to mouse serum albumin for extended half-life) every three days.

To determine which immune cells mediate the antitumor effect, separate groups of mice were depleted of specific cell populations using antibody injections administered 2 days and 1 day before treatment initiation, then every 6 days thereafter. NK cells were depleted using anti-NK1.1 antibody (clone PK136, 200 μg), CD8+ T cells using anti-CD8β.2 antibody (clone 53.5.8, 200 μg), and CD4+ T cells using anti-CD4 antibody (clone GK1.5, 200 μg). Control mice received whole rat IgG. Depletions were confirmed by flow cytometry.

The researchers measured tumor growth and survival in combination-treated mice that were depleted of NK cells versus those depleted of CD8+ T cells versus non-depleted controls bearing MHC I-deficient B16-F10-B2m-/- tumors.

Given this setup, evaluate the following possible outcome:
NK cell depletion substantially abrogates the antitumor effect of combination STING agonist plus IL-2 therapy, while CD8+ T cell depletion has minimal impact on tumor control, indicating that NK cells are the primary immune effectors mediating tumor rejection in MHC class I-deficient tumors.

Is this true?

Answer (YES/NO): NO